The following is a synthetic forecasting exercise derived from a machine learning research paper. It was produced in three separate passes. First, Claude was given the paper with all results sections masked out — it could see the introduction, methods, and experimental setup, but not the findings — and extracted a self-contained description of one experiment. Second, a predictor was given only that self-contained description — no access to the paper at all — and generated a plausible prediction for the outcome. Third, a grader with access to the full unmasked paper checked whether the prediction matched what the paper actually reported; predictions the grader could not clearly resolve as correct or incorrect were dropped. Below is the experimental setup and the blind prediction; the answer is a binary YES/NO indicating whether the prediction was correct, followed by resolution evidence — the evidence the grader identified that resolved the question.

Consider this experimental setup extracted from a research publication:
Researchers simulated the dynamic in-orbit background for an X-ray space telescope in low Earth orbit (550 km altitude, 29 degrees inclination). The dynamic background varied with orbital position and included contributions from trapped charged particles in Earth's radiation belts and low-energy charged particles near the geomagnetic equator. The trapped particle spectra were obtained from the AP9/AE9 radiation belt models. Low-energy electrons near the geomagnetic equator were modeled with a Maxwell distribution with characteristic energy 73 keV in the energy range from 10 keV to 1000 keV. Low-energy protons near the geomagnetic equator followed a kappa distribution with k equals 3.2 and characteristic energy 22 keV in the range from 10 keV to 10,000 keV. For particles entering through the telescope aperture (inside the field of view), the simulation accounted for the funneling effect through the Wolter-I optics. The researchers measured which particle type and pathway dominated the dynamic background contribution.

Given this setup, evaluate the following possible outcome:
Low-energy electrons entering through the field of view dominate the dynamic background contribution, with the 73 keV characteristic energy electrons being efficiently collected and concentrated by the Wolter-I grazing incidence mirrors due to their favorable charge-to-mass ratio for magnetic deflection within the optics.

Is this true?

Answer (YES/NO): NO